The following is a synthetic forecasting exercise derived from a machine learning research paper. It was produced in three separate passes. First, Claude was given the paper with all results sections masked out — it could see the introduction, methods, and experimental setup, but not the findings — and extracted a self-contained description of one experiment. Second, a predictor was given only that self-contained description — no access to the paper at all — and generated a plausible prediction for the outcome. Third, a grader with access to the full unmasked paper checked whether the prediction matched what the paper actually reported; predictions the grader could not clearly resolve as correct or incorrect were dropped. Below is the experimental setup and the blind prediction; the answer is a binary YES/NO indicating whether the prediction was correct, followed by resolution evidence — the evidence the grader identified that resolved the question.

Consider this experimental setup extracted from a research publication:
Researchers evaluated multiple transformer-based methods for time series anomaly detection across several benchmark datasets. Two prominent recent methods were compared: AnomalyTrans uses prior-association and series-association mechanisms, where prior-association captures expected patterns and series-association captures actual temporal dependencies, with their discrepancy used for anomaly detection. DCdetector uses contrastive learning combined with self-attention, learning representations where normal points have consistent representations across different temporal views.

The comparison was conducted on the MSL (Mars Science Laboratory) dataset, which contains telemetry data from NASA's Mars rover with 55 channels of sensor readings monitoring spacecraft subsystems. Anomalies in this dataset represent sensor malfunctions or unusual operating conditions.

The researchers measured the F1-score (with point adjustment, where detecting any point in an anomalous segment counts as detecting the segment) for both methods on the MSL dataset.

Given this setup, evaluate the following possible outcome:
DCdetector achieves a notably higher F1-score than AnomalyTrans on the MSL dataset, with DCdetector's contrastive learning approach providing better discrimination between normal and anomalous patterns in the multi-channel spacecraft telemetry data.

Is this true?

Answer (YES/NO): NO